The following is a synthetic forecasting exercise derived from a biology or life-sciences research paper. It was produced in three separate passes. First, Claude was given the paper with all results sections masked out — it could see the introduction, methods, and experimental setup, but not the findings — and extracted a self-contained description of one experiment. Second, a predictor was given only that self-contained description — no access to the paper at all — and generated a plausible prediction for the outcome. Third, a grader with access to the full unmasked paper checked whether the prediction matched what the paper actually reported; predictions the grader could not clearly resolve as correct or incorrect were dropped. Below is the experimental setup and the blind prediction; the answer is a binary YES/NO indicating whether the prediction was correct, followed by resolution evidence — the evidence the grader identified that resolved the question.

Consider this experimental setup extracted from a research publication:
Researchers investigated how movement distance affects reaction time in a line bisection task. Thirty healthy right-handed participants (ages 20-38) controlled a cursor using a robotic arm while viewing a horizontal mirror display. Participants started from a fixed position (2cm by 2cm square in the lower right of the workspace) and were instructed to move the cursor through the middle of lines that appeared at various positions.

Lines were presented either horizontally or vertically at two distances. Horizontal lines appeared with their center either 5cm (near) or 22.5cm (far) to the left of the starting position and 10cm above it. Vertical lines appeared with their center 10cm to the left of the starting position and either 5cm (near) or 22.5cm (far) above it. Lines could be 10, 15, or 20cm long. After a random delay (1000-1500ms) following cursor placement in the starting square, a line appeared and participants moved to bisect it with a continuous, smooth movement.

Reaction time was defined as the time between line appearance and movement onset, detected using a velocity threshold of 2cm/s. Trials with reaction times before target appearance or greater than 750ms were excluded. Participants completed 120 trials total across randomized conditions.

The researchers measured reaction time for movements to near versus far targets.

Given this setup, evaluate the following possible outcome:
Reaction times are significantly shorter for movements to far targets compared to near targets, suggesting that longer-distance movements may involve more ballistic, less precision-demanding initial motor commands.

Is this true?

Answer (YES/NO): YES